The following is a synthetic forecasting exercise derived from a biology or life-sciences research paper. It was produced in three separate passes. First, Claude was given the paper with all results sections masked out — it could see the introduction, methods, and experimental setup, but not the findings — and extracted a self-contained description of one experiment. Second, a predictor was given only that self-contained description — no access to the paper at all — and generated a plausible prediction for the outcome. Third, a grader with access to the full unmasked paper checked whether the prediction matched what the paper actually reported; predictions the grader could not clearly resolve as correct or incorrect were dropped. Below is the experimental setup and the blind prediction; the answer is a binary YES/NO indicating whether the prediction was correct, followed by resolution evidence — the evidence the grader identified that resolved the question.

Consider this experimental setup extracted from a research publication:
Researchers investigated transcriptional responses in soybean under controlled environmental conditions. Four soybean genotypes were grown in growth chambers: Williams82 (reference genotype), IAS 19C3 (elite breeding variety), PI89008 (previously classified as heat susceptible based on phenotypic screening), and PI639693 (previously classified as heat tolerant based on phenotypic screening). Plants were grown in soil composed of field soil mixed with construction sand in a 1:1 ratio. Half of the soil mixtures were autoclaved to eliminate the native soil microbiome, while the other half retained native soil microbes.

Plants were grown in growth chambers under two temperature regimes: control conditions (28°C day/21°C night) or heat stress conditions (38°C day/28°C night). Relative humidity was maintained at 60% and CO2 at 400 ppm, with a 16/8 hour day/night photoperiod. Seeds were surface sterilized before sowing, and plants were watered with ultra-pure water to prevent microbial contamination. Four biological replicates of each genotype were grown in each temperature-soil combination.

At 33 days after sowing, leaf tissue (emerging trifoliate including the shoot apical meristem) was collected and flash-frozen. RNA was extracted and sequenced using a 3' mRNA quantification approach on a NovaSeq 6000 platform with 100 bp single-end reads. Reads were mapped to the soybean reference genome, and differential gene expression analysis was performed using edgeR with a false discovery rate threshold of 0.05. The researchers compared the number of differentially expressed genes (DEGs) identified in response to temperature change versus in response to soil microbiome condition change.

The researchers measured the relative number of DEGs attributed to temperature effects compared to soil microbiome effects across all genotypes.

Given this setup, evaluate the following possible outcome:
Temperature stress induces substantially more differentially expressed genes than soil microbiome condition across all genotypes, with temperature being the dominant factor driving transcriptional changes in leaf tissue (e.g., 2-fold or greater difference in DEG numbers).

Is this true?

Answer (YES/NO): YES